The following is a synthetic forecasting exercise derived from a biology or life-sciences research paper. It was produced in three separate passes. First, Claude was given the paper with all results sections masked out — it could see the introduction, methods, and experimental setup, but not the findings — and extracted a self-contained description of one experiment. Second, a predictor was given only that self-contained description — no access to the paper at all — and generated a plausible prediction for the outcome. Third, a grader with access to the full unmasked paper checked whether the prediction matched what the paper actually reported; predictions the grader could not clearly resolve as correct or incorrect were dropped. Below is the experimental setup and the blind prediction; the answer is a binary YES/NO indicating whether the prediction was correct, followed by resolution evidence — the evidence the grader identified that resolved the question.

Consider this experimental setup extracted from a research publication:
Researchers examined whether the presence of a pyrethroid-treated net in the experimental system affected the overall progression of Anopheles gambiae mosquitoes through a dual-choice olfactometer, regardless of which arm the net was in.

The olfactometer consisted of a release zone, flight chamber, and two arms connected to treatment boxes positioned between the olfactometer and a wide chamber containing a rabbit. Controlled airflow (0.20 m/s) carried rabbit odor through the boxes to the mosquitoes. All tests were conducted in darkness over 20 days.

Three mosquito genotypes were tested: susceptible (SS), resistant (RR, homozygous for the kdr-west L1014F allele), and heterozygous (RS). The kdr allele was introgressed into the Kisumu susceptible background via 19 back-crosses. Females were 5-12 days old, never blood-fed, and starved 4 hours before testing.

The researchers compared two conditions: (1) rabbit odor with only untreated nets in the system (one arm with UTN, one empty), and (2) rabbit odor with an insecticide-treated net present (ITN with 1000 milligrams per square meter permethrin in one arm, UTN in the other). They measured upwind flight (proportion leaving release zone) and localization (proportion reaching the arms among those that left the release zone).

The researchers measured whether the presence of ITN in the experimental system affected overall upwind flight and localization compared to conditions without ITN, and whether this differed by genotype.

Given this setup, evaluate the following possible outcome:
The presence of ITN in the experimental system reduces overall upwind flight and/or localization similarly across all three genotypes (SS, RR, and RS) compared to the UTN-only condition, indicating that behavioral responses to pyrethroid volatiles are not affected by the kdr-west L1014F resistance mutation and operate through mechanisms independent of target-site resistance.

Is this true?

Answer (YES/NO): NO